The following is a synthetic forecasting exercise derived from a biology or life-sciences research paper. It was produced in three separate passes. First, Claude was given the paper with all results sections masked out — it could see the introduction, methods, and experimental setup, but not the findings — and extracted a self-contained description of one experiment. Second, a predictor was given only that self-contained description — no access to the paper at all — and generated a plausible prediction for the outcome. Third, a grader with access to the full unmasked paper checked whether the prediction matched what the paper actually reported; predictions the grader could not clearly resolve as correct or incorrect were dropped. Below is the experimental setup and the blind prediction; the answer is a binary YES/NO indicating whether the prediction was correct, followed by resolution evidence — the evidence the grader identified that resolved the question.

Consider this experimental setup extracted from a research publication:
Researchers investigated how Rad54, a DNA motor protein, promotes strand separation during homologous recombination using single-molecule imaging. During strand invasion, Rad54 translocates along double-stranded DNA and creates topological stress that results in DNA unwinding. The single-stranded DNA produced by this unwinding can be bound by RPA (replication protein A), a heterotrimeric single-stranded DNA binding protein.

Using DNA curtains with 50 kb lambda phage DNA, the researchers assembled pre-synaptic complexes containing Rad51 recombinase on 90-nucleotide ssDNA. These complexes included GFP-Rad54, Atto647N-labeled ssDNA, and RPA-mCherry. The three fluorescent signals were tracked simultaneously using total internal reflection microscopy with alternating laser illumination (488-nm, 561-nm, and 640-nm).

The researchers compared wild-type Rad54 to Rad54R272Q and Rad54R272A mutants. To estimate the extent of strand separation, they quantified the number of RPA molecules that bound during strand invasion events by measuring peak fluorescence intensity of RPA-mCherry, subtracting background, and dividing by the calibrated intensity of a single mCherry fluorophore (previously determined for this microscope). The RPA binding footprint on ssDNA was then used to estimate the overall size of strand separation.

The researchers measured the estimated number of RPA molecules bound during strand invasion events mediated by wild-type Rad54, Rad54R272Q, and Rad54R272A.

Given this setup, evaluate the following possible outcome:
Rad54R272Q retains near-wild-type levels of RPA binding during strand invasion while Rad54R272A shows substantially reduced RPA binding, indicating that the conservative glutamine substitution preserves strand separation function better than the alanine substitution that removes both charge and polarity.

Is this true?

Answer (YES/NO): NO